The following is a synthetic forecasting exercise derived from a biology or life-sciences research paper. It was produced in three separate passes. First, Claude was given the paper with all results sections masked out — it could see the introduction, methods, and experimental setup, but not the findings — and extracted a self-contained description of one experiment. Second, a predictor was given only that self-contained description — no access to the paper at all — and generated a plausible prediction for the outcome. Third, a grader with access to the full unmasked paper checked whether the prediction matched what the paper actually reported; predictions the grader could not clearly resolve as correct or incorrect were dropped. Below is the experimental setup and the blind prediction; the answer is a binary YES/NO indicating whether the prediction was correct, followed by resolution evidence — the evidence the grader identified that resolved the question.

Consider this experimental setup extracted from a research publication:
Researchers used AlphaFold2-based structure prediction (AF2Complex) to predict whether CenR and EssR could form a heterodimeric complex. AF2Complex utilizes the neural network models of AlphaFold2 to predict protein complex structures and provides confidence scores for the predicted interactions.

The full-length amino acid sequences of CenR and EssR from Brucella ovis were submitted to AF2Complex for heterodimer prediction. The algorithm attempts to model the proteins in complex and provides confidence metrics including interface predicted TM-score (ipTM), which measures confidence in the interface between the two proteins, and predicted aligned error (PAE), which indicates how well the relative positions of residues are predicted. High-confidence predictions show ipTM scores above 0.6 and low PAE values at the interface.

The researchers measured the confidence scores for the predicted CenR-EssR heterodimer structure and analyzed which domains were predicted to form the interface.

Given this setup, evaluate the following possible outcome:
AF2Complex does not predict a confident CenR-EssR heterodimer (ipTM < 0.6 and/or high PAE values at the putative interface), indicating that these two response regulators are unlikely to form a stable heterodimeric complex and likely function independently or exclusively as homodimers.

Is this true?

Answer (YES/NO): NO